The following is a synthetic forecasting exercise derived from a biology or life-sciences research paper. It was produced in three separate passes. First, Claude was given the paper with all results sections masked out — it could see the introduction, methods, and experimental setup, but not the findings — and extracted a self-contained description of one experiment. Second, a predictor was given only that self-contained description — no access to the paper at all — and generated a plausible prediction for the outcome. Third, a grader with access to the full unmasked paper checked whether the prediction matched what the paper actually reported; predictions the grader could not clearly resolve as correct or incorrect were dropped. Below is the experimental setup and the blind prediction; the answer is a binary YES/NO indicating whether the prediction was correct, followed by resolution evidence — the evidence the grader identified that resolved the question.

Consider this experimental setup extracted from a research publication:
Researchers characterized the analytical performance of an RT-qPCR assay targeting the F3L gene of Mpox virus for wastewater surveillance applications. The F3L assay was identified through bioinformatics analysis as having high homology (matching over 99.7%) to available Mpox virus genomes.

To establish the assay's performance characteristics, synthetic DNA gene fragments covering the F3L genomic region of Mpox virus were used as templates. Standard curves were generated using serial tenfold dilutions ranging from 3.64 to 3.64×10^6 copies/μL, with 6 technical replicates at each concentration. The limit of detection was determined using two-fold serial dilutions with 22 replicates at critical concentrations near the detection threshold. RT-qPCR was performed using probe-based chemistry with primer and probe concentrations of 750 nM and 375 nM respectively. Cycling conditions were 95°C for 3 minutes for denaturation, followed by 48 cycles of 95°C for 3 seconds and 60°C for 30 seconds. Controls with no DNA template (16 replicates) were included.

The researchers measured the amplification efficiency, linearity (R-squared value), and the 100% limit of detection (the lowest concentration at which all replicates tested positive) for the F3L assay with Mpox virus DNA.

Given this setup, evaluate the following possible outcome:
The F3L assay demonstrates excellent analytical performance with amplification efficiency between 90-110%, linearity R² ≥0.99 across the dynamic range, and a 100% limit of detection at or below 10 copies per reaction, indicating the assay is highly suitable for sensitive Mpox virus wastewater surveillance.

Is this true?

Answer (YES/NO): YES